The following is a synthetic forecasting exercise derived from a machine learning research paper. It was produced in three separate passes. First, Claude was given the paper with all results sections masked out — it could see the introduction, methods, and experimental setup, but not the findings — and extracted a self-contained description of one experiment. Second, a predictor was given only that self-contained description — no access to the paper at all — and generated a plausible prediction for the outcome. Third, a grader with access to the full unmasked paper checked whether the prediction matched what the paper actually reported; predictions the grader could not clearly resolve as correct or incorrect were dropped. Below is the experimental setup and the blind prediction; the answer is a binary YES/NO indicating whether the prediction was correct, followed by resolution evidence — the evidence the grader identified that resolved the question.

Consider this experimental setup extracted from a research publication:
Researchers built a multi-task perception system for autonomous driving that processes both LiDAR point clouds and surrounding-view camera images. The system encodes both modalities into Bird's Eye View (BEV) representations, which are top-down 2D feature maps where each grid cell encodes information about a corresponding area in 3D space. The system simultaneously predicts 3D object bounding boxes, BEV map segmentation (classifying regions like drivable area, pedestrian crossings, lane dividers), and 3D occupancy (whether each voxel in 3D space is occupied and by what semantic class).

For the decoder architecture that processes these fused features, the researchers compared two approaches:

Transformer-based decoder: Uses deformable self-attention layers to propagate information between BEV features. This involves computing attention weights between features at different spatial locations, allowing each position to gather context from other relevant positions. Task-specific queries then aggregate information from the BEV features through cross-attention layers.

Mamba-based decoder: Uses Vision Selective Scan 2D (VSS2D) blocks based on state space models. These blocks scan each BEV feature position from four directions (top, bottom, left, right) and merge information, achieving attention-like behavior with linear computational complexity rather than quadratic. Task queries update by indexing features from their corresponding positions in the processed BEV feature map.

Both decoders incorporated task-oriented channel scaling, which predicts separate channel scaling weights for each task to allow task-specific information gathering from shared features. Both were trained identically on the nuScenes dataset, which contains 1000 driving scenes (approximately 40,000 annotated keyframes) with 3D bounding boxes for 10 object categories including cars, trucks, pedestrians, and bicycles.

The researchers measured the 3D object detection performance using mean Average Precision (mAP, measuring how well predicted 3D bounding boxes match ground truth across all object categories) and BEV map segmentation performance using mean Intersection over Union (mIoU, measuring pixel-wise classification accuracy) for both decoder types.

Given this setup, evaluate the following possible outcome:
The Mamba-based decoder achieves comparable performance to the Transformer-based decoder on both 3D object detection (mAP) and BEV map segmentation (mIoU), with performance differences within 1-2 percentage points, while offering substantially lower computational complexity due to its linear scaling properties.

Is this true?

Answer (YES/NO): YES